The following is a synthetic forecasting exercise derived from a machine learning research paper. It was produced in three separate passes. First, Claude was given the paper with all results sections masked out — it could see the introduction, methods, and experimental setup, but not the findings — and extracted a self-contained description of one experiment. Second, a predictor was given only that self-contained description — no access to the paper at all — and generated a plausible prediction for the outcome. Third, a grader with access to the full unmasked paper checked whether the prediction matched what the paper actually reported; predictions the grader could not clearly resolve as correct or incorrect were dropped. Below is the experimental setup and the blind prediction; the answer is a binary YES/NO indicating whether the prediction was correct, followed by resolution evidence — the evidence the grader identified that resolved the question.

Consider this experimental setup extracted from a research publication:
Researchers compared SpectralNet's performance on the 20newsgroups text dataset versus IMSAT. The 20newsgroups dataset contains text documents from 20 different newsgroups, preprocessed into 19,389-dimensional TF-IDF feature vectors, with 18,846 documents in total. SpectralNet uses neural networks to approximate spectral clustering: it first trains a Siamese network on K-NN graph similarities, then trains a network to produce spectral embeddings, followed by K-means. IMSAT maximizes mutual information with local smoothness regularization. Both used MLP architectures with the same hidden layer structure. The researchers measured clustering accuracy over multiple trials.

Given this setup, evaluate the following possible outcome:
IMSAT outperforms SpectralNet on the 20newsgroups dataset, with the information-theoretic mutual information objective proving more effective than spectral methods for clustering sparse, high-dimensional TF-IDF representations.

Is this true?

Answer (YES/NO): YES